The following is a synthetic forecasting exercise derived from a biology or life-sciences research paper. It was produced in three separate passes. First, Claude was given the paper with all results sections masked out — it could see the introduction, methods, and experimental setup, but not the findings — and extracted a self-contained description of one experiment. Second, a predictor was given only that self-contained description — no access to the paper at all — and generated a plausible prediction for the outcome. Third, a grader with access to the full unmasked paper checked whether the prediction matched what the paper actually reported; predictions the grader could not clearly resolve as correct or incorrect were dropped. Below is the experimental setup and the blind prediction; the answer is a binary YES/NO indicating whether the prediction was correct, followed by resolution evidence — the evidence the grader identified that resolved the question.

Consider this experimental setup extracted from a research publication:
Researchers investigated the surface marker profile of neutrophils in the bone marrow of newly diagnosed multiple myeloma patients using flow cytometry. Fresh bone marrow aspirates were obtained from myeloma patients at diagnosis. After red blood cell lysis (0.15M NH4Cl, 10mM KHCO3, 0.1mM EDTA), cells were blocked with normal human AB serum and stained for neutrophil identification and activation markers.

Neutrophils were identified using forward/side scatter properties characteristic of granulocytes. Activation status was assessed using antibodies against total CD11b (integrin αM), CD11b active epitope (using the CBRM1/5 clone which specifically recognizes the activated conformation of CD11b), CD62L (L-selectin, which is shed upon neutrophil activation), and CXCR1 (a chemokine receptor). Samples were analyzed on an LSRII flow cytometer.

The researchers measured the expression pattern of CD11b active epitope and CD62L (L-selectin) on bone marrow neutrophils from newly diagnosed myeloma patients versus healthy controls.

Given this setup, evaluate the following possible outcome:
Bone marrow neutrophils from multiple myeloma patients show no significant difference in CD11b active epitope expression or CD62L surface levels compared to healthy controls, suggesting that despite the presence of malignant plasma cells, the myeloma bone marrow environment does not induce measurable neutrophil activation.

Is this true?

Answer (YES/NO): NO